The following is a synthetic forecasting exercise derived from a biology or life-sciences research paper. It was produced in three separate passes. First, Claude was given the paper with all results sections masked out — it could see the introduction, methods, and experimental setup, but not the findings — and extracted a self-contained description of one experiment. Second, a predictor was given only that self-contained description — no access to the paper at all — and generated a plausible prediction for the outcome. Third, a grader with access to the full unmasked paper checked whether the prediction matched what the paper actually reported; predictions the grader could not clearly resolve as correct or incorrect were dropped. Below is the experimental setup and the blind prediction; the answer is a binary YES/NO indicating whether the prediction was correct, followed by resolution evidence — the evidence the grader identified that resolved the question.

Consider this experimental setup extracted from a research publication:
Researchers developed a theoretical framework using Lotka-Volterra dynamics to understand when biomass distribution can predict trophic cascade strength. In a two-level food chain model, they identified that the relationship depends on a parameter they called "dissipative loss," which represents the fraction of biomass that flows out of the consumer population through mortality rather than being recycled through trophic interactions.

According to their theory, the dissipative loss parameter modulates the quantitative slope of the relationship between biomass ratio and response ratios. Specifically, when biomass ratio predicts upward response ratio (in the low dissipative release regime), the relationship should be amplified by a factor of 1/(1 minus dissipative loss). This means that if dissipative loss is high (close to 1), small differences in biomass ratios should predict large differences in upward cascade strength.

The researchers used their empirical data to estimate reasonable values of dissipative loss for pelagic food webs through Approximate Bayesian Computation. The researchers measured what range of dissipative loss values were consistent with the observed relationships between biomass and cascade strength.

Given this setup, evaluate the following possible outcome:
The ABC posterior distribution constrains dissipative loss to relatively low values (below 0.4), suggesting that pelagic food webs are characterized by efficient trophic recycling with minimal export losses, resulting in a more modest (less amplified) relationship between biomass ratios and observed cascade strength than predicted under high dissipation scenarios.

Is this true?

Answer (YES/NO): YES